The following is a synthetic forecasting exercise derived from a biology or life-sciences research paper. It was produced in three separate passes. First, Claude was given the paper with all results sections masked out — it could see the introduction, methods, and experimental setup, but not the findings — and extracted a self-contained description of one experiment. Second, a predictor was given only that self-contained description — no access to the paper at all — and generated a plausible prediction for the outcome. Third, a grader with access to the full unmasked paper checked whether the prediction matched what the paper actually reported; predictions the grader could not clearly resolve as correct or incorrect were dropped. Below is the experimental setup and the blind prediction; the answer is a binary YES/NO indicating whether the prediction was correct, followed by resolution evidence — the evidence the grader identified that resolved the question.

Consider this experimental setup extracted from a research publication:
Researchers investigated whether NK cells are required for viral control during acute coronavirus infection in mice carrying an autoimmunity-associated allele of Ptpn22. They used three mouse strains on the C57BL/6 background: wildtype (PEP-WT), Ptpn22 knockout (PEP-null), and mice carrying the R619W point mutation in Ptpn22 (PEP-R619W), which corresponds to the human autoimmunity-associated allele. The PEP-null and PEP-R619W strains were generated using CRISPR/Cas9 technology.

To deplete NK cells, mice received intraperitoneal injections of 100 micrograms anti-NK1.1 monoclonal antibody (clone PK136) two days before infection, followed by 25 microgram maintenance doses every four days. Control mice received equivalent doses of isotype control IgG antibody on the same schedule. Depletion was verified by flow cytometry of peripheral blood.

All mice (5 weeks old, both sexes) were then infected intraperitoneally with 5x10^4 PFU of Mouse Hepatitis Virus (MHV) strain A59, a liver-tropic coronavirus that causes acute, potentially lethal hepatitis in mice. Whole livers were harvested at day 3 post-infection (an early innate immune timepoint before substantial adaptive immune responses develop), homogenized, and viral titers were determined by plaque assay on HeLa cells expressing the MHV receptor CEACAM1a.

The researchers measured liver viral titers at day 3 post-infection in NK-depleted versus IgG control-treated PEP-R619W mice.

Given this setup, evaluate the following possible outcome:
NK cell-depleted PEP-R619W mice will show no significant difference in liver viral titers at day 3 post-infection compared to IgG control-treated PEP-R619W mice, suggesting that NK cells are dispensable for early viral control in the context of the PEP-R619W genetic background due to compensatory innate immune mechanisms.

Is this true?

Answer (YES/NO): NO